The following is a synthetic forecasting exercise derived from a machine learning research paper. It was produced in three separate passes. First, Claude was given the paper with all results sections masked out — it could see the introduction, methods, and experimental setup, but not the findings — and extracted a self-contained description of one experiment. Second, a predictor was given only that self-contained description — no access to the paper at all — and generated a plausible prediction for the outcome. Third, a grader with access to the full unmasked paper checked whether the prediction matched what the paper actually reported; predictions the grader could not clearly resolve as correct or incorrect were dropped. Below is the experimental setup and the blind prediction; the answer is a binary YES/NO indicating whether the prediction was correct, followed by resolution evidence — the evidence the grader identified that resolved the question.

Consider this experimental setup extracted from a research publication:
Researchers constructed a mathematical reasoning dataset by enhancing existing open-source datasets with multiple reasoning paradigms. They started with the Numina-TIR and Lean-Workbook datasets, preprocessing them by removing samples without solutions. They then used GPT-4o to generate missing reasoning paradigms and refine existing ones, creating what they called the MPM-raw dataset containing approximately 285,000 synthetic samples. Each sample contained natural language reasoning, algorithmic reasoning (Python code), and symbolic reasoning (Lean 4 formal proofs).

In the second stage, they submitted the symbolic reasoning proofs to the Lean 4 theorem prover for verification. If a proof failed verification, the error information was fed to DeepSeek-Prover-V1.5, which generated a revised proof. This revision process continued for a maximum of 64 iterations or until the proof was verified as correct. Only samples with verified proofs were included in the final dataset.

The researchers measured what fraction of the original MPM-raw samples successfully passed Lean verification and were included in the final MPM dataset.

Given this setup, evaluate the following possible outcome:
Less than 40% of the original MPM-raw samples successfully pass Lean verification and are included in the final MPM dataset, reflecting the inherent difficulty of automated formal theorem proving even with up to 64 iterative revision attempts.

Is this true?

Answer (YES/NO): NO